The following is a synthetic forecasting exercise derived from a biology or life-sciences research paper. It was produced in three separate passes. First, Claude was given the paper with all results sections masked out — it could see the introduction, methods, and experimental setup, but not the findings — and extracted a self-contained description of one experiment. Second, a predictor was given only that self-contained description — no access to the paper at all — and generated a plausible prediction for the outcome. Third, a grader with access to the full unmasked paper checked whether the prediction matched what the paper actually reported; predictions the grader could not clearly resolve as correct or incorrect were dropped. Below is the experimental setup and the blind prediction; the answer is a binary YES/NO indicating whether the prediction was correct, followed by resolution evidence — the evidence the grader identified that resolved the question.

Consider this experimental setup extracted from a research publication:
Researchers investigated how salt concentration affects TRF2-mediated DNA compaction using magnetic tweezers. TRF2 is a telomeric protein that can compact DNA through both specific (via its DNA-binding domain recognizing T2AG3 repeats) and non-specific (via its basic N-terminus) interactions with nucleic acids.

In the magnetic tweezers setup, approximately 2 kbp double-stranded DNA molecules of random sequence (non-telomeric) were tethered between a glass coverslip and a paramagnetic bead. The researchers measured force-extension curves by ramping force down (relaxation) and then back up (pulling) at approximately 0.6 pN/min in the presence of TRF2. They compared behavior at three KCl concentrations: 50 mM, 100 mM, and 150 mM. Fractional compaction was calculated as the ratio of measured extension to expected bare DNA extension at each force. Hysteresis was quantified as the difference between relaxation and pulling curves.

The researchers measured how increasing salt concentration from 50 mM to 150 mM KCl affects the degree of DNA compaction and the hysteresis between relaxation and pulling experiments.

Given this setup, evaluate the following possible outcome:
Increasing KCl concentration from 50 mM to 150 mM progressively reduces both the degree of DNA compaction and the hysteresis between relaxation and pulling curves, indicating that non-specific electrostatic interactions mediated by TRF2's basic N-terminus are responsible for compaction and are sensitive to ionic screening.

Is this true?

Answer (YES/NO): NO